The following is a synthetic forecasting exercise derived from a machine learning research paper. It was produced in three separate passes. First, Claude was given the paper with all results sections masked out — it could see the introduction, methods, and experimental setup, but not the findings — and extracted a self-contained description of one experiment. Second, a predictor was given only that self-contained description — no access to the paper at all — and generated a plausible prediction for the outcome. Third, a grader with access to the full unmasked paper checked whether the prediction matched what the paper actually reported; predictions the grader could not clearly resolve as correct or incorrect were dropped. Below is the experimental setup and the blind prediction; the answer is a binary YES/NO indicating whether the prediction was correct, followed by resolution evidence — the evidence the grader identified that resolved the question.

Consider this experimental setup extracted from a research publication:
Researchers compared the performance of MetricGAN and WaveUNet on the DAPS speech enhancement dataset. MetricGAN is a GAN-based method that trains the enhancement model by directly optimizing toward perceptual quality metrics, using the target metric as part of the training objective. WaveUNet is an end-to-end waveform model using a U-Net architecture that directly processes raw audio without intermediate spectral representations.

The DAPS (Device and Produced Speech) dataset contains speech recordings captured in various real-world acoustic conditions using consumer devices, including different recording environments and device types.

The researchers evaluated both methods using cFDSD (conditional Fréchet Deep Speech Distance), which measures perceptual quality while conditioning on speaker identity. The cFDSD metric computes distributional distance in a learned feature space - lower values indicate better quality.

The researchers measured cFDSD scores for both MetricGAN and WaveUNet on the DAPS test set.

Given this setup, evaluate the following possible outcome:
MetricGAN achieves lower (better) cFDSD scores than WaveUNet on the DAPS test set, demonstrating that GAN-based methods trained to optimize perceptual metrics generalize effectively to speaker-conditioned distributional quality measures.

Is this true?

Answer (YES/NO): YES